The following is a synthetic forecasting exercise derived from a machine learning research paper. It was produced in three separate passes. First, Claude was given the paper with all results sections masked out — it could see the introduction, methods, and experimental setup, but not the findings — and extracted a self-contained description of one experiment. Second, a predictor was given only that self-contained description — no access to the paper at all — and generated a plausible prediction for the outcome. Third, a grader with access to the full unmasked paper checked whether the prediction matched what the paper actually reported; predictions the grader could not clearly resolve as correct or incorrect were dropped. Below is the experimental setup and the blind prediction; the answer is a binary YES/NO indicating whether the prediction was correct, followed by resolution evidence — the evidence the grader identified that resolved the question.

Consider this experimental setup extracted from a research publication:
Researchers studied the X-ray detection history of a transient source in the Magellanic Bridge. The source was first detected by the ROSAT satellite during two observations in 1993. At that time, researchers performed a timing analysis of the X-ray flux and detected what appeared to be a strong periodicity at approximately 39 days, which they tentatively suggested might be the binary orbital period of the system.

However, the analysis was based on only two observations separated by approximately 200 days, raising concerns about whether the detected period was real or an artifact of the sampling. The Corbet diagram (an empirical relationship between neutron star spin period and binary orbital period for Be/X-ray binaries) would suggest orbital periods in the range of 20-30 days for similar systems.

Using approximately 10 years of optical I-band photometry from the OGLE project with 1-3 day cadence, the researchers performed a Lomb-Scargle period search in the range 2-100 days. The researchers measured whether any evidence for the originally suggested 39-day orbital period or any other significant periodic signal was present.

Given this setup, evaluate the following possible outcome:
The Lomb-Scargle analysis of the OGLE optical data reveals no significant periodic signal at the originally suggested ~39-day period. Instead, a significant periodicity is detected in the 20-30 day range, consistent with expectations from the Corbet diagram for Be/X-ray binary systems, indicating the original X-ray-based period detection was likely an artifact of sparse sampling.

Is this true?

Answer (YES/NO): NO